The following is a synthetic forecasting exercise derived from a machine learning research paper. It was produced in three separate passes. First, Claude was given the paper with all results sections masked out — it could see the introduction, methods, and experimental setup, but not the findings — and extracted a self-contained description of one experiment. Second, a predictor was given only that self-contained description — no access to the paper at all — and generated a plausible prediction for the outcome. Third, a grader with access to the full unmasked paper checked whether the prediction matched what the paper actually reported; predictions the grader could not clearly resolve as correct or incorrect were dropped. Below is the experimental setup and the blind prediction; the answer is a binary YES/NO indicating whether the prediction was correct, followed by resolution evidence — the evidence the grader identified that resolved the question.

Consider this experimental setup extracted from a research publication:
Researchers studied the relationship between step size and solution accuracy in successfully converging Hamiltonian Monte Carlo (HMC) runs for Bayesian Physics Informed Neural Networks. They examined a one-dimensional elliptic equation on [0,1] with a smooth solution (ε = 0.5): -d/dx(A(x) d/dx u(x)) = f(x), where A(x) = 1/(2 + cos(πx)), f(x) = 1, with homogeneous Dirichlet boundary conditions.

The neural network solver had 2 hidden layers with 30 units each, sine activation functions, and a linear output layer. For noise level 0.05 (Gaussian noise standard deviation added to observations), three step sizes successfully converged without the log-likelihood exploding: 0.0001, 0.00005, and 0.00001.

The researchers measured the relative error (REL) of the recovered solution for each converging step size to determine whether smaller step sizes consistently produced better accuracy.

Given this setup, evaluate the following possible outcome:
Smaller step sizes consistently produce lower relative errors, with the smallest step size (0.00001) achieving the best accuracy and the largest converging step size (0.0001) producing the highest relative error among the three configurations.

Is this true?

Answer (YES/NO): NO